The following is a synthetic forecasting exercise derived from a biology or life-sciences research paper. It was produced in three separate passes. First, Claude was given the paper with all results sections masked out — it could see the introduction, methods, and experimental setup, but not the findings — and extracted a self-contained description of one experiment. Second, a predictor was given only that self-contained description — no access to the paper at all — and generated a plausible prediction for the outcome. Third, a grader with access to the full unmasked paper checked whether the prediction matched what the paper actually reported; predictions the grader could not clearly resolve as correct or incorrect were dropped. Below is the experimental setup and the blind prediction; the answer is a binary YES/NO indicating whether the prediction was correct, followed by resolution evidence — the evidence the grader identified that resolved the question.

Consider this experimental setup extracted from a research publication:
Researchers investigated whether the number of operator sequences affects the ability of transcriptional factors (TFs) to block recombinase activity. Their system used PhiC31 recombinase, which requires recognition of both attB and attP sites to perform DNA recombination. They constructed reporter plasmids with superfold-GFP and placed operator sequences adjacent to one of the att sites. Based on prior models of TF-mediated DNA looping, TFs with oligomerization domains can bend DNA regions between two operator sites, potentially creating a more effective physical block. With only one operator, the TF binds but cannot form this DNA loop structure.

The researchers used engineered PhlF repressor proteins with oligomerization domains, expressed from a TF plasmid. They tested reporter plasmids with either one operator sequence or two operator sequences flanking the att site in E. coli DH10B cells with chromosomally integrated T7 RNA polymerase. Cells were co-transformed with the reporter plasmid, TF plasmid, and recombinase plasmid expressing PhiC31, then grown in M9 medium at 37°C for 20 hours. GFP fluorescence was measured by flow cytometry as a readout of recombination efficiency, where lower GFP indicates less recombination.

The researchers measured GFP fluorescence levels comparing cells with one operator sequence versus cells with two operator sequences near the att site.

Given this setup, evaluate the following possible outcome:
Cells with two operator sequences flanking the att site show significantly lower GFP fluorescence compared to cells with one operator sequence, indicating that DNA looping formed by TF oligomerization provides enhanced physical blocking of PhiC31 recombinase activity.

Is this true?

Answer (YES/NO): NO